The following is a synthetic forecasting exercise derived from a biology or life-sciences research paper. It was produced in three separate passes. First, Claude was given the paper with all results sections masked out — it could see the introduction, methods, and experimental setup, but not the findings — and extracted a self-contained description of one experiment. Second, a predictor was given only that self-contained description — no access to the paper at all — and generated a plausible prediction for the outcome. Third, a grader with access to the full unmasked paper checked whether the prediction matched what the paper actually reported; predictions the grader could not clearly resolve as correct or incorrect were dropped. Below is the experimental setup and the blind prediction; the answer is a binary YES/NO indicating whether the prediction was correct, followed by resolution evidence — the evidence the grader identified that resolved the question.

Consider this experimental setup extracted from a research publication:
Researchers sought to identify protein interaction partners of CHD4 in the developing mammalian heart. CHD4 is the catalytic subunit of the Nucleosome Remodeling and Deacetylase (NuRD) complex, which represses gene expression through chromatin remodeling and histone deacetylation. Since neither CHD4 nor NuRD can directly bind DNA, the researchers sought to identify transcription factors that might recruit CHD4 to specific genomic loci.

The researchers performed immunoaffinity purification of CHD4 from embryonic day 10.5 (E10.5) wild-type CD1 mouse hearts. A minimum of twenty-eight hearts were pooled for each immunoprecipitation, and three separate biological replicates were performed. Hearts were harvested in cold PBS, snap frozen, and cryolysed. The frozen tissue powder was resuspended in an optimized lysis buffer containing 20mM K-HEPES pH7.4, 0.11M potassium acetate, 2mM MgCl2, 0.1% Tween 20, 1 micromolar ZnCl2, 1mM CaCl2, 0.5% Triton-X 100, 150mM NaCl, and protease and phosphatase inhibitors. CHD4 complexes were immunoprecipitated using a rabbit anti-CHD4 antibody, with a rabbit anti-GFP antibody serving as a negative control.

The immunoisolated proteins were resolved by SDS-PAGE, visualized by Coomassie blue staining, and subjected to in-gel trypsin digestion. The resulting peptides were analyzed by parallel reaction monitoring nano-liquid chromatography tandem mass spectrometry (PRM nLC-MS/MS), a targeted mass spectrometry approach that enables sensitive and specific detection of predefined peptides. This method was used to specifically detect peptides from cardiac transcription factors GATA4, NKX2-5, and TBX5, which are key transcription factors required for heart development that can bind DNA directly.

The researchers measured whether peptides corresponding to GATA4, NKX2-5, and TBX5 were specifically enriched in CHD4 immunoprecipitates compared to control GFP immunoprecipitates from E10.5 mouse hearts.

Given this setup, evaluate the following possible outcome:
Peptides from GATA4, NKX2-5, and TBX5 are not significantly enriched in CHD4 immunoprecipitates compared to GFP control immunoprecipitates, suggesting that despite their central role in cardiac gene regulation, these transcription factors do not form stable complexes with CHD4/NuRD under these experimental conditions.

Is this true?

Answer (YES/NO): NO